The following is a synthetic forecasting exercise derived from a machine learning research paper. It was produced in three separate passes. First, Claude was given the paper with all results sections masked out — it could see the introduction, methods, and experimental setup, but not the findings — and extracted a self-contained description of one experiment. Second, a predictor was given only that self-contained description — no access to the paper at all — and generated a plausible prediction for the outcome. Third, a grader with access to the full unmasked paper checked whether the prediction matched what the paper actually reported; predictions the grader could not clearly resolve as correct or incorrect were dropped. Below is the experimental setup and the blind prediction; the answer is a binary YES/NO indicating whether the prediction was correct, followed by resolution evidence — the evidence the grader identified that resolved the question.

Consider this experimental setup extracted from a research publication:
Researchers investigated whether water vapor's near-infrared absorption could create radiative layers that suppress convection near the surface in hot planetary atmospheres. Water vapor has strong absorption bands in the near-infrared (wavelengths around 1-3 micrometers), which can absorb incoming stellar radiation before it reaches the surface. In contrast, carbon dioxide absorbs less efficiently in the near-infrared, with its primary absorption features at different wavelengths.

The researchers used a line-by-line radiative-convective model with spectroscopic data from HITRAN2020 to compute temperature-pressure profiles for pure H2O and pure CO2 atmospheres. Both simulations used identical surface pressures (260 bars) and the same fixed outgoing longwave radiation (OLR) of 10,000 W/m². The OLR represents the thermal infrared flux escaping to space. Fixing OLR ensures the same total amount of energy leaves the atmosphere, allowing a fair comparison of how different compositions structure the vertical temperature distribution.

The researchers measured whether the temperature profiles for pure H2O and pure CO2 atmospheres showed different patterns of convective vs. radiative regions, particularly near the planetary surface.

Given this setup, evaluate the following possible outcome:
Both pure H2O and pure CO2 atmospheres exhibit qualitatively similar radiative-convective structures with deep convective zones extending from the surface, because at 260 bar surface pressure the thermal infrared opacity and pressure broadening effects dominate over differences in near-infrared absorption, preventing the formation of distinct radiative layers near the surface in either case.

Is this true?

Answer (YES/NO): NO